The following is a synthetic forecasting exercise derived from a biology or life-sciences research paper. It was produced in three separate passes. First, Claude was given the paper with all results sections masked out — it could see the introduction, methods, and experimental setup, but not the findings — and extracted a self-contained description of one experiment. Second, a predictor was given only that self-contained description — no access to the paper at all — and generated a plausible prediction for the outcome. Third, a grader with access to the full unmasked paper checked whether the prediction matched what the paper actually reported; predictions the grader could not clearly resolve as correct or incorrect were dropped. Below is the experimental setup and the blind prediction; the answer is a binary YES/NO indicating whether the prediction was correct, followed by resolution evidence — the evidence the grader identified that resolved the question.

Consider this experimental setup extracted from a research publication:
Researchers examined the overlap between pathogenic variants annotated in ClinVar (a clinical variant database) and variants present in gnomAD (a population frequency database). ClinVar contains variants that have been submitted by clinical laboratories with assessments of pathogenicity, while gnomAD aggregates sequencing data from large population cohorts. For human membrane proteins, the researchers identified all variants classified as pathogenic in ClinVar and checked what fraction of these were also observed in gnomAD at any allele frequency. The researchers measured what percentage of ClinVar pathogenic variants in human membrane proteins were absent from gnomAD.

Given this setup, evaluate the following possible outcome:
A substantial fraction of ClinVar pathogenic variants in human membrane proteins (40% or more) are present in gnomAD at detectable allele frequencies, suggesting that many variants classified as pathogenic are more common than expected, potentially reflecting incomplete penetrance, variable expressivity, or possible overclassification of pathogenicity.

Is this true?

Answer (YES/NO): NO